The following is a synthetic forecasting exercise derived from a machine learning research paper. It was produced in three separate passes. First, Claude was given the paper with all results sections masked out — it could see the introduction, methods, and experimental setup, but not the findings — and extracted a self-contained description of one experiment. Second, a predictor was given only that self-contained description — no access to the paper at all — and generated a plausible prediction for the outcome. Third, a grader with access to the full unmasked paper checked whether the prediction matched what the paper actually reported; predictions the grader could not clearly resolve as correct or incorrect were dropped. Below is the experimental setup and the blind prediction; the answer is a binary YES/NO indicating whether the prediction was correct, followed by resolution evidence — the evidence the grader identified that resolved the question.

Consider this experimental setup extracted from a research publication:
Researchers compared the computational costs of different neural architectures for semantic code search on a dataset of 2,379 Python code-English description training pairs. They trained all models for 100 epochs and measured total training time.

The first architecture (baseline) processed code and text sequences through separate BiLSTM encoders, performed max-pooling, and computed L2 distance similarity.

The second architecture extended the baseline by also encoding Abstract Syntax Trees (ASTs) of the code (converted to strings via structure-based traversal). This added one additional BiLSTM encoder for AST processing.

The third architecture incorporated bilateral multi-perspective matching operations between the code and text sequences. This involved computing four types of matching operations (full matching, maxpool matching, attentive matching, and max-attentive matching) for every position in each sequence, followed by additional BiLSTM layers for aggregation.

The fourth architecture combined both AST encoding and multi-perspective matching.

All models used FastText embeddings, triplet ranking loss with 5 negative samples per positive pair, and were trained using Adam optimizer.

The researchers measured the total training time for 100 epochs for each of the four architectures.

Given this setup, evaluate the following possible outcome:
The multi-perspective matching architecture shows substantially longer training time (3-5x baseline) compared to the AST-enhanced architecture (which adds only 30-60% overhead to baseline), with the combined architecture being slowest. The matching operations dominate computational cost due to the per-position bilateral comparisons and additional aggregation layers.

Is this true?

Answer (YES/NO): NO